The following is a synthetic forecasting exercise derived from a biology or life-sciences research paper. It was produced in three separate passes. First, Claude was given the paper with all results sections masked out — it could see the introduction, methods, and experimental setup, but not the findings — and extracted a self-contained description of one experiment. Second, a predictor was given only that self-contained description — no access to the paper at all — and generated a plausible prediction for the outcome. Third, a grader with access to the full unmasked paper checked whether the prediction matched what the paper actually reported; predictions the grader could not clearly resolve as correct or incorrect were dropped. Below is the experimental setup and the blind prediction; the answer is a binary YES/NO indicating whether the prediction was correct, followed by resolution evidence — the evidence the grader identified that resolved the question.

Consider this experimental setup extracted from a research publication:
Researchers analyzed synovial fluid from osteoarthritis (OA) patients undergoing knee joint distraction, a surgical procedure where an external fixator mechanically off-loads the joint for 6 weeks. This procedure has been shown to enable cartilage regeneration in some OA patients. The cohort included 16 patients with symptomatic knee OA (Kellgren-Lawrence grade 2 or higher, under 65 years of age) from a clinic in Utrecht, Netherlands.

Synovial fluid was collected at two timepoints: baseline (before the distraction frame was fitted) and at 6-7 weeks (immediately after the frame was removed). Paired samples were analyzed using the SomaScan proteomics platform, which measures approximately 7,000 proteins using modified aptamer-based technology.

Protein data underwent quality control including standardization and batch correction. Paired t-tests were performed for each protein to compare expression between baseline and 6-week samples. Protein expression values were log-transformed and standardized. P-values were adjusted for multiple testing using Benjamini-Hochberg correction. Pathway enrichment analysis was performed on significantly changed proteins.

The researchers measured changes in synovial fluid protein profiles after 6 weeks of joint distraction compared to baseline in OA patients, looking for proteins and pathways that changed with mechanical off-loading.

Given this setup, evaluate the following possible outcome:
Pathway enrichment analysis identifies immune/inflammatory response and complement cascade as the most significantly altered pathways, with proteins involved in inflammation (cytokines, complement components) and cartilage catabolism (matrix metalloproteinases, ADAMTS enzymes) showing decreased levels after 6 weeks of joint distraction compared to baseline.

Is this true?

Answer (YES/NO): NO